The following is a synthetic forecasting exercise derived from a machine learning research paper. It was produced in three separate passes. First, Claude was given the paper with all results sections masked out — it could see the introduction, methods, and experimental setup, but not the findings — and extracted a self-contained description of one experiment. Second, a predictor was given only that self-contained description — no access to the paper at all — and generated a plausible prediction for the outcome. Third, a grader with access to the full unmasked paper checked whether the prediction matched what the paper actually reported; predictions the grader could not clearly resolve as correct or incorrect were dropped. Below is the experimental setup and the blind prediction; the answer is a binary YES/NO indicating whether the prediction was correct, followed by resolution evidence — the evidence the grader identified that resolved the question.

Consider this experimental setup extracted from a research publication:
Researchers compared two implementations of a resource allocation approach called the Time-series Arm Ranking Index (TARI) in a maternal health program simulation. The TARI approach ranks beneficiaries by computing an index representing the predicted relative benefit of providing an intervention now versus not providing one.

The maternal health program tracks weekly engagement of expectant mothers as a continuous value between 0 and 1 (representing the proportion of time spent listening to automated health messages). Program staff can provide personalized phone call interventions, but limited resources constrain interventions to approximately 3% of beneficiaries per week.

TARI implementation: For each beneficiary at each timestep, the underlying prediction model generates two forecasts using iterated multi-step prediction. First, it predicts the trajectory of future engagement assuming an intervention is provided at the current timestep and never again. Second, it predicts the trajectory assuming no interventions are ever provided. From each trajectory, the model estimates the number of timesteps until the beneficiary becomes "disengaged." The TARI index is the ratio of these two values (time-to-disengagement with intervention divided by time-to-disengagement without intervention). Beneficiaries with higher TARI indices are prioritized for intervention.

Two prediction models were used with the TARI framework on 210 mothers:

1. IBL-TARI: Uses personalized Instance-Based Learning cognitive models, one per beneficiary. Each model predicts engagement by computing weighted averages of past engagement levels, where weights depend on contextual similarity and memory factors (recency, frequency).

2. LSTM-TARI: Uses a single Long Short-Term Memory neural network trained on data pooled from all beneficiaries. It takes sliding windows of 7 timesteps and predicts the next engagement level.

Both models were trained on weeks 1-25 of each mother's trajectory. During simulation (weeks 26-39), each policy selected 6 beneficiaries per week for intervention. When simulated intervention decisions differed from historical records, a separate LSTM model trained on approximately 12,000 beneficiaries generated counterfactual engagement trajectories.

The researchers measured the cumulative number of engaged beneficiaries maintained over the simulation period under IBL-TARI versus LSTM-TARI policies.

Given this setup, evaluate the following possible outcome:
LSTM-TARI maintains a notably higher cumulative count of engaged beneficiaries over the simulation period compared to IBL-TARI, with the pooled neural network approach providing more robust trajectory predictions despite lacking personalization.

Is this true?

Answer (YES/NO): YES